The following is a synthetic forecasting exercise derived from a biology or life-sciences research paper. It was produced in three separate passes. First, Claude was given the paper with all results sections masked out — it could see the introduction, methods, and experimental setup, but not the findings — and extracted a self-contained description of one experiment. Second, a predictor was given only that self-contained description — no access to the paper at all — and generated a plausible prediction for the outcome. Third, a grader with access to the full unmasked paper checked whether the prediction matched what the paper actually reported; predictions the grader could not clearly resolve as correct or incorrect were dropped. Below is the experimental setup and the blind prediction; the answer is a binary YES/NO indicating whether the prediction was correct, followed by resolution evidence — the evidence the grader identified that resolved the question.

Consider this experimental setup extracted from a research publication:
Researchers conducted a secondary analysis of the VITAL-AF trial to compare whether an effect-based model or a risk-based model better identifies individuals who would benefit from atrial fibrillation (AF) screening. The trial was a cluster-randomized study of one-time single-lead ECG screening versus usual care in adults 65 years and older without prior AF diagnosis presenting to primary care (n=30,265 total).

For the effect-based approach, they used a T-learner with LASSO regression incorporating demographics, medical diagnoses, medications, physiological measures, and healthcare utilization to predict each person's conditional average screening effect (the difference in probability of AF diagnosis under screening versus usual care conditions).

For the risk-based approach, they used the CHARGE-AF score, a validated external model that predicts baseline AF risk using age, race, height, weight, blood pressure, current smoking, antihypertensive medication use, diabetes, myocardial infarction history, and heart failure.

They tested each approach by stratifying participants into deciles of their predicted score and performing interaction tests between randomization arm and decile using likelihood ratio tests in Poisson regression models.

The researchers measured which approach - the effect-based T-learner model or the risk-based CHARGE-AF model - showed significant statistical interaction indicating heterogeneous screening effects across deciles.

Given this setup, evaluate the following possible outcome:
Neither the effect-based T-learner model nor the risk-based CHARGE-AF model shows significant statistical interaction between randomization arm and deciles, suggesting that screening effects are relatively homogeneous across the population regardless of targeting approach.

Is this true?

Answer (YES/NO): NO